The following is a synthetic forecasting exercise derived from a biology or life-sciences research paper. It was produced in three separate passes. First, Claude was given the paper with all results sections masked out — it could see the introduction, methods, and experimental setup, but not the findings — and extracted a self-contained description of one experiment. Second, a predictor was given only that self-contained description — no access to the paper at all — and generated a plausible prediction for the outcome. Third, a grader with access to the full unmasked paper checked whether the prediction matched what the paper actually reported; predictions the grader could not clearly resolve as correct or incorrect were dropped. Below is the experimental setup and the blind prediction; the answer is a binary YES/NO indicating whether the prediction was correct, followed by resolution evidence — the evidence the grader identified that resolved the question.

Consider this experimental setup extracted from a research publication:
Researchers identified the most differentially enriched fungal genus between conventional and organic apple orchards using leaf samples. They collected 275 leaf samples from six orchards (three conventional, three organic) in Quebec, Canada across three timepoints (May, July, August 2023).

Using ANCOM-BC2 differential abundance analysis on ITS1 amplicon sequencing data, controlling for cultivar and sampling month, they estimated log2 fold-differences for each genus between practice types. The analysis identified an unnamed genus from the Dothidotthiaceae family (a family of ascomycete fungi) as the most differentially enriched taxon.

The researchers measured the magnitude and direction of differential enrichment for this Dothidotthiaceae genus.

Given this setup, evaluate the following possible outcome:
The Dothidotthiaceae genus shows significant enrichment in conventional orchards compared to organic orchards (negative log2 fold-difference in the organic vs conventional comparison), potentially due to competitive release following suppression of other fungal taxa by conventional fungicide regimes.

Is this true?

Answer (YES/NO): NO